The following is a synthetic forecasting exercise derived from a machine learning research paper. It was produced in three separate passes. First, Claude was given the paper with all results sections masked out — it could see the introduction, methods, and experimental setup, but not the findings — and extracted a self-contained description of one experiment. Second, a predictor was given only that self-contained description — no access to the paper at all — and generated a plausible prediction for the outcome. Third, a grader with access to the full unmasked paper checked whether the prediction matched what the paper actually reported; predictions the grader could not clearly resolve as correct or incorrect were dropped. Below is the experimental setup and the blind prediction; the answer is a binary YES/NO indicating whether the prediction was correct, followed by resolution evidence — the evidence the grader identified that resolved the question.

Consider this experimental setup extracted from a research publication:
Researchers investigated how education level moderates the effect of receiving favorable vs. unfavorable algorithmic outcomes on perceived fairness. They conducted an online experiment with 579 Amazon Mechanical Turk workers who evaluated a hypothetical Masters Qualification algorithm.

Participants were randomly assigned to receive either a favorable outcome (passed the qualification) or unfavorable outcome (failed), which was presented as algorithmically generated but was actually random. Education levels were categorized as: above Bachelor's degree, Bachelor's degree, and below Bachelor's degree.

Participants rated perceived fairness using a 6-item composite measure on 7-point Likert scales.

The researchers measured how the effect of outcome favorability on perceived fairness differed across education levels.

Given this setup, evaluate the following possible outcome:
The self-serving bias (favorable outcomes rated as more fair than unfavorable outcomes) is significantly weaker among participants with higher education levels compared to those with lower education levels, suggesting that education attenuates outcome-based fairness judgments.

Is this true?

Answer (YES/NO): YES